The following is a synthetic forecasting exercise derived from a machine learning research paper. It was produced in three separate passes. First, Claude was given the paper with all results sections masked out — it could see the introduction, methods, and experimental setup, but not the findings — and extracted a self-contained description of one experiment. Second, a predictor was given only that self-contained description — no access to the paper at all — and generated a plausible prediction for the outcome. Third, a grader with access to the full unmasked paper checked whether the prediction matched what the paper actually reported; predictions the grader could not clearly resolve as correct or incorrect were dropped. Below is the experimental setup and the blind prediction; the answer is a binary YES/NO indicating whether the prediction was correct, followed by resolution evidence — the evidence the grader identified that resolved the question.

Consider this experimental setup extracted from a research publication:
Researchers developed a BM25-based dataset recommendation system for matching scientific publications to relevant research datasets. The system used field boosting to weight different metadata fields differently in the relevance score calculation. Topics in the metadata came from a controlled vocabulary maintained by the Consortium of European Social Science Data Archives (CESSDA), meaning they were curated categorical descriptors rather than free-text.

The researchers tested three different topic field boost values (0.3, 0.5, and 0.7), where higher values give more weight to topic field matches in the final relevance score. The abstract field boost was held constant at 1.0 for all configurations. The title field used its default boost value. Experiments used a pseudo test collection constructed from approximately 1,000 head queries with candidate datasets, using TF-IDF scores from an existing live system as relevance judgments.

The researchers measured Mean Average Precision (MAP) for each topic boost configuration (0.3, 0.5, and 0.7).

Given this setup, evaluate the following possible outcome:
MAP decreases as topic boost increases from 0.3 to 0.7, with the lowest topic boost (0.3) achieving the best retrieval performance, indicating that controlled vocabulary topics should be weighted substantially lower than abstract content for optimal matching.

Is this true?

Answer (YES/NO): YES